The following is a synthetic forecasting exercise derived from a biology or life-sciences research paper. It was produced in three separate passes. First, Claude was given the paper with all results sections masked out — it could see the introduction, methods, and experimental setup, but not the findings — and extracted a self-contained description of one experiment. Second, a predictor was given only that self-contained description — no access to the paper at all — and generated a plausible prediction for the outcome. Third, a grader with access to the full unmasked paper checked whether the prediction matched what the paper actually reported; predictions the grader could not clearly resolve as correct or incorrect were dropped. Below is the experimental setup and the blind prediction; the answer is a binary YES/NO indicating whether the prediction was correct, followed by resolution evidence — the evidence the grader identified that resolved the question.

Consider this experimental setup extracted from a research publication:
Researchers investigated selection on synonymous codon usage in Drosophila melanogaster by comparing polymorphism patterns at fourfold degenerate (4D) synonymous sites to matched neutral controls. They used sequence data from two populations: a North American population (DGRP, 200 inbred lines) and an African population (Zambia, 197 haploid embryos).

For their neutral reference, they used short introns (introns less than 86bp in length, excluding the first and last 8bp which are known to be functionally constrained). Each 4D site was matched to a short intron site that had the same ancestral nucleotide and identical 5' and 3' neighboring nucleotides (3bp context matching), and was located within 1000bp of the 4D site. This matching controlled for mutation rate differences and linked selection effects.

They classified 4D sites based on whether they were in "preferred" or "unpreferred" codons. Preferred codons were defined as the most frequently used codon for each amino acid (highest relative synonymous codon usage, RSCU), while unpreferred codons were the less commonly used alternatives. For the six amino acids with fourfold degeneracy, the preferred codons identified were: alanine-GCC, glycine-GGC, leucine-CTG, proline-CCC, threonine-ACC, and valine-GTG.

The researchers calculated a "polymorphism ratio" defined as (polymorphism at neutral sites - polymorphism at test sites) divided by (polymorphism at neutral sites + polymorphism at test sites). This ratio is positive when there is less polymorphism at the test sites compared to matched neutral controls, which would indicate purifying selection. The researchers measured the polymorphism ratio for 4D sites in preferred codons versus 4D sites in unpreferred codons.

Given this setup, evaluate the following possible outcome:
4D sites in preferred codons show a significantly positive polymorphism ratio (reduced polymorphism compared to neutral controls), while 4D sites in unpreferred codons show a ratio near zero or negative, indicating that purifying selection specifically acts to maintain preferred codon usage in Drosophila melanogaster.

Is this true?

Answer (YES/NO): YES